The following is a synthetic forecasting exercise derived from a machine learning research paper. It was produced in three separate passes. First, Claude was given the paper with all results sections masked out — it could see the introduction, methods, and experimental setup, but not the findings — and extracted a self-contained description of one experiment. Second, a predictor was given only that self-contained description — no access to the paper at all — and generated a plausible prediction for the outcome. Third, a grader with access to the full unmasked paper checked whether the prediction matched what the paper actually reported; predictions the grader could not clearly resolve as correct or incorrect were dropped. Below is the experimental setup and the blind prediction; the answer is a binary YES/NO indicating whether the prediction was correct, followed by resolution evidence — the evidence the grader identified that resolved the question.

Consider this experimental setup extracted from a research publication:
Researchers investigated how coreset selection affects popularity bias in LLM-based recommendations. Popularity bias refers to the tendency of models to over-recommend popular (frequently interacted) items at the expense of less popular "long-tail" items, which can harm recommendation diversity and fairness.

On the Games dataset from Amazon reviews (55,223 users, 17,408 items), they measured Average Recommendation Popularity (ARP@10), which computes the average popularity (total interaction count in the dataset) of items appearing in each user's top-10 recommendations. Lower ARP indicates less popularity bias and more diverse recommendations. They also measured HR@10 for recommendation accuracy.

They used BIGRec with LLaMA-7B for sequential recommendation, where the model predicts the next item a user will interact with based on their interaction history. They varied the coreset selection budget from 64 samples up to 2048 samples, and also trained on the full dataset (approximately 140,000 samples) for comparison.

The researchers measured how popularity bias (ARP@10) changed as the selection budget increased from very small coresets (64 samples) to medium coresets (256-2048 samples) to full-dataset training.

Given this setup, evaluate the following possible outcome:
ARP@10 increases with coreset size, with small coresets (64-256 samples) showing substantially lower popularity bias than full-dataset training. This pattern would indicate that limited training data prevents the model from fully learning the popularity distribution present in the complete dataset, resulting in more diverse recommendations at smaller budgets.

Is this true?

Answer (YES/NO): NO